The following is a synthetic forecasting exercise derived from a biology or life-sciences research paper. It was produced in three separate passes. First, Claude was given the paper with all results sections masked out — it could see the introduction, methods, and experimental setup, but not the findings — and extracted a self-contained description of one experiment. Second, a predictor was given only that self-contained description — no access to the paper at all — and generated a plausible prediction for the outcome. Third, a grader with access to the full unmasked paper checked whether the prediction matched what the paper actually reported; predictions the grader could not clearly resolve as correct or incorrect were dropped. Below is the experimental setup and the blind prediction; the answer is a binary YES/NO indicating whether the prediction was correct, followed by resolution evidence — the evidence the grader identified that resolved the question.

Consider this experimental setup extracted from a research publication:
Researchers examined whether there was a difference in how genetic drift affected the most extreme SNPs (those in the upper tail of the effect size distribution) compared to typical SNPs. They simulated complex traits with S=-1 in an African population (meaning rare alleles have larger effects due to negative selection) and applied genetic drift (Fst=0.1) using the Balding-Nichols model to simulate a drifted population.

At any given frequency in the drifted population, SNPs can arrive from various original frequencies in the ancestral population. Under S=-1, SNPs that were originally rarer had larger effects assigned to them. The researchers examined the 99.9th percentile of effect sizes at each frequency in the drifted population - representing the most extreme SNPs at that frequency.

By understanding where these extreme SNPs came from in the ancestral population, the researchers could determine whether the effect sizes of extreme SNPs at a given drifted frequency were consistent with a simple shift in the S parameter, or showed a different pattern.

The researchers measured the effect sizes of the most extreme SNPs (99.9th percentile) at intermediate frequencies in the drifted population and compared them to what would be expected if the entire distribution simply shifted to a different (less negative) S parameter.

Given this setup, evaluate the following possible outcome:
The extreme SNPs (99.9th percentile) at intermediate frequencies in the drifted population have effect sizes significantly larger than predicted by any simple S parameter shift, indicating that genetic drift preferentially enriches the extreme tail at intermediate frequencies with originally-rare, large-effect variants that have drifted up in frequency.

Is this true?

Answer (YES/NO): YES